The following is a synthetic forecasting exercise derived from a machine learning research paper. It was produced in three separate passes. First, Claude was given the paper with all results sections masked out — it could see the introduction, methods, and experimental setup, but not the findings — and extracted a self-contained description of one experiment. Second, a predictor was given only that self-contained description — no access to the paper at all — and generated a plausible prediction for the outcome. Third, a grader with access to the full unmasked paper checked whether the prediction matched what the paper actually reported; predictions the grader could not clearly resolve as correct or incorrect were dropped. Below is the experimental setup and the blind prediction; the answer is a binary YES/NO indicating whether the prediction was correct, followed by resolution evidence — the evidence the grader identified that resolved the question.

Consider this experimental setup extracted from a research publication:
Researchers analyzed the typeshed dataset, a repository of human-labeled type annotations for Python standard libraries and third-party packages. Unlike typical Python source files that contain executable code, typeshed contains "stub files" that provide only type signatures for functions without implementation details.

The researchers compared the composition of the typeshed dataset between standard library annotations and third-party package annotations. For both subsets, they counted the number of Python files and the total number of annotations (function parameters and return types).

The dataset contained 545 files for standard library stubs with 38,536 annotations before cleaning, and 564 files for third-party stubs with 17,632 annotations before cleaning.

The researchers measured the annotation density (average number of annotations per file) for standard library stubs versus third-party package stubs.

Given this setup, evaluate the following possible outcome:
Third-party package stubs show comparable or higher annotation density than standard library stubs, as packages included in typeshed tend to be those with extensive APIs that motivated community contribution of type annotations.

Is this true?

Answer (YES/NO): NO